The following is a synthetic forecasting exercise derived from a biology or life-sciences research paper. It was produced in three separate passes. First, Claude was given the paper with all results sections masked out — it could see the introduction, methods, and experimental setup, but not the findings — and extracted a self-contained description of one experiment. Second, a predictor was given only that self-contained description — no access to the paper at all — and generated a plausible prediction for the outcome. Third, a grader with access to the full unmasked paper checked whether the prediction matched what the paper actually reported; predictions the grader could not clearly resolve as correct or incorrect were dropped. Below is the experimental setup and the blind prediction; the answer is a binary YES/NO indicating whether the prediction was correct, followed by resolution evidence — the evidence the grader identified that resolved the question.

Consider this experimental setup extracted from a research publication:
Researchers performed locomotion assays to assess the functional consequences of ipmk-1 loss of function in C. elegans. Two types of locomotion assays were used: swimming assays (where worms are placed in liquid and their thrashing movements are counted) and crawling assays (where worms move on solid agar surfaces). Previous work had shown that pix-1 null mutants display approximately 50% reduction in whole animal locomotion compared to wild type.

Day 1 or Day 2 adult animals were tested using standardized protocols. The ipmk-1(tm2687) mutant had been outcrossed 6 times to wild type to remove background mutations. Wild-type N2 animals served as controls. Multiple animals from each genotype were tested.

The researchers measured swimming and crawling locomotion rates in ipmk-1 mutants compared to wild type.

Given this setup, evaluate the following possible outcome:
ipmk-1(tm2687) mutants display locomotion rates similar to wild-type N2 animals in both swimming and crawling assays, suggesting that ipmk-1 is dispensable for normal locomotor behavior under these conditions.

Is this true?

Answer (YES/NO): NO